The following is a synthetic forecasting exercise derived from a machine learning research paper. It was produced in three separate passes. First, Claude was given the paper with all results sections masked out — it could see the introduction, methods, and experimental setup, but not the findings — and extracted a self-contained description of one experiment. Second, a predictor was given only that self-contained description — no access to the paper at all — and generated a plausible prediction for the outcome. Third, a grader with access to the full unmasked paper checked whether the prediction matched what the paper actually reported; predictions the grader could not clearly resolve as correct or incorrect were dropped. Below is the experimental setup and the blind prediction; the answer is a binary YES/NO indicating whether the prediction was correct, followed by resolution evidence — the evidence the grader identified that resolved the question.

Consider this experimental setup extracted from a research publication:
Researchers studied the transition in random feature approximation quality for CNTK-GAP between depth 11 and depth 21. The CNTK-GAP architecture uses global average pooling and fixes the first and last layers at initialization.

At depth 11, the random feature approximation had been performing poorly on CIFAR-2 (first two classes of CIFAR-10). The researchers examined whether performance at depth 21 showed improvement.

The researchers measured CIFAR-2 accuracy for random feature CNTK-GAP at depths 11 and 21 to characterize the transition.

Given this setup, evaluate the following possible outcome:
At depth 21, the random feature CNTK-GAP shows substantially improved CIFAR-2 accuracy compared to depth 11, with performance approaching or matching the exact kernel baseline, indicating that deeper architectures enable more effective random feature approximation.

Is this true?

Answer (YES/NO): YES